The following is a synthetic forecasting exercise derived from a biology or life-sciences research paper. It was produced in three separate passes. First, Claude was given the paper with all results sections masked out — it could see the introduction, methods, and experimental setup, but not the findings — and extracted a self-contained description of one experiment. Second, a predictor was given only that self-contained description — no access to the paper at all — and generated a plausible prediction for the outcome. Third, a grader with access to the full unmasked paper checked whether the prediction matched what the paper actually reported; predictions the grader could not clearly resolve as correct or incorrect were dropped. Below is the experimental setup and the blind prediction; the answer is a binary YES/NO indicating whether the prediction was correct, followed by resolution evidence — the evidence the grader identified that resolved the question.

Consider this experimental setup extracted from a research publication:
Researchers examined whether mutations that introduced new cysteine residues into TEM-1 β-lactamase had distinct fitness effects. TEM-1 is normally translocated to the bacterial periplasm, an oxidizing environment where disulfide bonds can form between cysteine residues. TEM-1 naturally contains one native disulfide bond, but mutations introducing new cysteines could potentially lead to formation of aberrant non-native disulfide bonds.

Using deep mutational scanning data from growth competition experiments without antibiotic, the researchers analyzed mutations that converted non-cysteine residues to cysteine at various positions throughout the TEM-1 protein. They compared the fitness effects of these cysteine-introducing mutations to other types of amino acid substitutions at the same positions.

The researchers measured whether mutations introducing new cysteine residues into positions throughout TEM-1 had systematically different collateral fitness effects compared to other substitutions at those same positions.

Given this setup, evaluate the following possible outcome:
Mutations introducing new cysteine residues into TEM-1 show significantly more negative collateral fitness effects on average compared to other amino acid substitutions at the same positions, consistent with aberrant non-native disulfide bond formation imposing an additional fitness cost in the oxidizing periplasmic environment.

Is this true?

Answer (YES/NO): YES